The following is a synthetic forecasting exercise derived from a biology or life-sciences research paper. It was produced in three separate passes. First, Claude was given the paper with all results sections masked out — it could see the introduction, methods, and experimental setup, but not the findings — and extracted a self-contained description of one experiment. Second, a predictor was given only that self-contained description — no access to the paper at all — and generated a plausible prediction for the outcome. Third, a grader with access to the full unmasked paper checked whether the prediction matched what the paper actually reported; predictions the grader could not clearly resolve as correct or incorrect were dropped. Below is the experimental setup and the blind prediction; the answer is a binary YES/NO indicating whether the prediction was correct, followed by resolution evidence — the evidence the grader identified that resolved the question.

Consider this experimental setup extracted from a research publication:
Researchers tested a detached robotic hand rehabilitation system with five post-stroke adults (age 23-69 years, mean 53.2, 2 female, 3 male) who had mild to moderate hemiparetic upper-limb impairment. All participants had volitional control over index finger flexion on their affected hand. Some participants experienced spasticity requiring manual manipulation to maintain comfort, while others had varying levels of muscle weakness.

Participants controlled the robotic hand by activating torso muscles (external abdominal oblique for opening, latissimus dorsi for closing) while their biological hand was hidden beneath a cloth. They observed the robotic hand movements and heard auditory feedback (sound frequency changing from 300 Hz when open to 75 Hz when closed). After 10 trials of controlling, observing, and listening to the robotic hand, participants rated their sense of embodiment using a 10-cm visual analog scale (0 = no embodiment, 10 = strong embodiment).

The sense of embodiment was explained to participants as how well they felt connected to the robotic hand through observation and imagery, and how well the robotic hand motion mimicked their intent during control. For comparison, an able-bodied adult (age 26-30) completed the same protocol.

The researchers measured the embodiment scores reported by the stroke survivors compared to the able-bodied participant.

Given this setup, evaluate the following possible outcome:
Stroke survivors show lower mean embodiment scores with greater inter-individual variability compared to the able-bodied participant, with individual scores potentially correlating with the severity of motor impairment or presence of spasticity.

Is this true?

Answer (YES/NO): NO